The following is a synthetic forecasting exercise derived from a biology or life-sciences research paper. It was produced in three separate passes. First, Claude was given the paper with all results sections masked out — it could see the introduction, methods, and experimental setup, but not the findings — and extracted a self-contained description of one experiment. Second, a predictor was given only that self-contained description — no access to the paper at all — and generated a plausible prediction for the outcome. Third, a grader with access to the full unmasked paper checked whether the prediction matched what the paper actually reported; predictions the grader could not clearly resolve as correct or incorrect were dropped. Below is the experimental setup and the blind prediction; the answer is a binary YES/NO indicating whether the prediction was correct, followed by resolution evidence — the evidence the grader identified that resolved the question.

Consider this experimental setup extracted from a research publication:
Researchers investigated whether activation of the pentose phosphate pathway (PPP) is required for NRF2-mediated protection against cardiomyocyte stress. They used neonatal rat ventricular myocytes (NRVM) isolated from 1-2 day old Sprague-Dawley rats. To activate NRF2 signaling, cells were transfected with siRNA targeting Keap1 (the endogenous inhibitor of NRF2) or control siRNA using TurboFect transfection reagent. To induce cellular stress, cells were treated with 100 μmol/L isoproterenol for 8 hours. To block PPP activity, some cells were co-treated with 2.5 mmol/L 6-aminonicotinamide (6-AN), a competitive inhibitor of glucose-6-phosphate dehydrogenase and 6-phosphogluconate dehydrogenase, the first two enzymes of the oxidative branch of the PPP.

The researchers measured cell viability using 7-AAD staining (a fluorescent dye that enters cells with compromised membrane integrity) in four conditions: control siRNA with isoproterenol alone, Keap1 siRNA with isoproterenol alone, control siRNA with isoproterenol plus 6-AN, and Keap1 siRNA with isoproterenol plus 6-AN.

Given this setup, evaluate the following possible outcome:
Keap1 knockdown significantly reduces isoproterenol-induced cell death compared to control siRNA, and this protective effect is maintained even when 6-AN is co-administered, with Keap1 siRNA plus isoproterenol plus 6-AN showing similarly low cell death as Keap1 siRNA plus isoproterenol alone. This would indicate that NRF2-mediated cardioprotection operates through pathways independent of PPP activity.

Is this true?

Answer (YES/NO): NO